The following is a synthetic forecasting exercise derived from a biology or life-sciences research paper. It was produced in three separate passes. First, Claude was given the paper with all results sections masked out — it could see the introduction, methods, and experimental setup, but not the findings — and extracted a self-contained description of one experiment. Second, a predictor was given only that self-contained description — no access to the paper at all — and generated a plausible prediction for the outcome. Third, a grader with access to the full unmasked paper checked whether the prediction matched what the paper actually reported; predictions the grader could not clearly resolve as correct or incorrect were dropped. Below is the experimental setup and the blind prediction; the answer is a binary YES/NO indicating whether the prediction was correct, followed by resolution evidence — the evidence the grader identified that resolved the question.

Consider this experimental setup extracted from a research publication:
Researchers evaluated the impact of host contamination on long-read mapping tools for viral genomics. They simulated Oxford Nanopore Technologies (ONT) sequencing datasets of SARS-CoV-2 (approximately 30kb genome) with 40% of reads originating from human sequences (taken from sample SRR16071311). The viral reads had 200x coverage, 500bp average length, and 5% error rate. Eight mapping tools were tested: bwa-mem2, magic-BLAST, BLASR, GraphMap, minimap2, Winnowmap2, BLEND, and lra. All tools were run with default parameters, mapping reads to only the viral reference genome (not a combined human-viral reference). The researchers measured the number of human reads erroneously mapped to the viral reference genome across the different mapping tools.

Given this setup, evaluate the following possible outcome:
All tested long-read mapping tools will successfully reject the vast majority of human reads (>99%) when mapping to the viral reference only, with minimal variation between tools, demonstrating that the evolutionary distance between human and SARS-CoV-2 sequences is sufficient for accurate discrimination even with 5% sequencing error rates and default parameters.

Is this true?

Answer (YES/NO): YES